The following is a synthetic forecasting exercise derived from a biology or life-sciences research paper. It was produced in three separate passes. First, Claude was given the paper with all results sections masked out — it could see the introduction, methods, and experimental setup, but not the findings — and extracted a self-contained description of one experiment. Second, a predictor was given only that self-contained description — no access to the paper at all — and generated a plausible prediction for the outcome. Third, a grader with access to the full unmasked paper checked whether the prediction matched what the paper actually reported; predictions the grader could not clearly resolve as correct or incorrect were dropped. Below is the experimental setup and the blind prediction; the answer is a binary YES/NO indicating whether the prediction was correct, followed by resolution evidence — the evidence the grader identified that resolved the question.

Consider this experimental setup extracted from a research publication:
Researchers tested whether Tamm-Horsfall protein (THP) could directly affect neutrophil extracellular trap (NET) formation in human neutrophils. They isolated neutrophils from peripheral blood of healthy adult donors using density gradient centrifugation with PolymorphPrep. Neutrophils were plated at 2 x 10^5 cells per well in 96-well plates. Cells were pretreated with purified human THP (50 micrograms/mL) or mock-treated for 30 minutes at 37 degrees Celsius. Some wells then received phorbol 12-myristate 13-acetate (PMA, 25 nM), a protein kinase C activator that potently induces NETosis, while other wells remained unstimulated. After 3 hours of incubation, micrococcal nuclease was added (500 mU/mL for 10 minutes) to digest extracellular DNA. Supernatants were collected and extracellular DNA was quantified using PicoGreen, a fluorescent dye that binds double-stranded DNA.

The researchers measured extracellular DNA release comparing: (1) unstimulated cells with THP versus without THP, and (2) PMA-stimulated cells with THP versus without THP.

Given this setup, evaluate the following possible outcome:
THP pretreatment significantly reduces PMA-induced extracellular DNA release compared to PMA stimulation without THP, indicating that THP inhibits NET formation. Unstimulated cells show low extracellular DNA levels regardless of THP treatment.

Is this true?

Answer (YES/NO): NO